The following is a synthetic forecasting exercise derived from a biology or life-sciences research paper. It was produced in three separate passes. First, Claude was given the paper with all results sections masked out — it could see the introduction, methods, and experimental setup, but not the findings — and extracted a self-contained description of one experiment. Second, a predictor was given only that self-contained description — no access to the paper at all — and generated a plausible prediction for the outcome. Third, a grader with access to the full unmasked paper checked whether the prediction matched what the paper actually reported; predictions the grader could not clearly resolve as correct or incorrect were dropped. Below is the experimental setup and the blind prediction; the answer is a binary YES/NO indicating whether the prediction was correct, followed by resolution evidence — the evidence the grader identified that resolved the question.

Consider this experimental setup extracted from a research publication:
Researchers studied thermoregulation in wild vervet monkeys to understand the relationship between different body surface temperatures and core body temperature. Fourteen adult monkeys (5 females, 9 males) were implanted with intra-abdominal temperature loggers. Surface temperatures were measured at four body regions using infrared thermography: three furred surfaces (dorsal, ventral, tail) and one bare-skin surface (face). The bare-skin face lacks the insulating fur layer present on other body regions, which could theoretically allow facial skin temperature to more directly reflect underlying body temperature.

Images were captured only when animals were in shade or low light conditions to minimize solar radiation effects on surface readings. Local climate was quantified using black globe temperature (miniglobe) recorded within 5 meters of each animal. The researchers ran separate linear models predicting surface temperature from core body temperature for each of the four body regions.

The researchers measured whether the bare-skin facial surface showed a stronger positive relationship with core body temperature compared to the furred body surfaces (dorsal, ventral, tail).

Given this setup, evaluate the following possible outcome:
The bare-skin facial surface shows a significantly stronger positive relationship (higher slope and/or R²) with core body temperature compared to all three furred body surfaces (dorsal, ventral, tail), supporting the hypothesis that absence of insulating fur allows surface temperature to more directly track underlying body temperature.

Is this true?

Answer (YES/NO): NO